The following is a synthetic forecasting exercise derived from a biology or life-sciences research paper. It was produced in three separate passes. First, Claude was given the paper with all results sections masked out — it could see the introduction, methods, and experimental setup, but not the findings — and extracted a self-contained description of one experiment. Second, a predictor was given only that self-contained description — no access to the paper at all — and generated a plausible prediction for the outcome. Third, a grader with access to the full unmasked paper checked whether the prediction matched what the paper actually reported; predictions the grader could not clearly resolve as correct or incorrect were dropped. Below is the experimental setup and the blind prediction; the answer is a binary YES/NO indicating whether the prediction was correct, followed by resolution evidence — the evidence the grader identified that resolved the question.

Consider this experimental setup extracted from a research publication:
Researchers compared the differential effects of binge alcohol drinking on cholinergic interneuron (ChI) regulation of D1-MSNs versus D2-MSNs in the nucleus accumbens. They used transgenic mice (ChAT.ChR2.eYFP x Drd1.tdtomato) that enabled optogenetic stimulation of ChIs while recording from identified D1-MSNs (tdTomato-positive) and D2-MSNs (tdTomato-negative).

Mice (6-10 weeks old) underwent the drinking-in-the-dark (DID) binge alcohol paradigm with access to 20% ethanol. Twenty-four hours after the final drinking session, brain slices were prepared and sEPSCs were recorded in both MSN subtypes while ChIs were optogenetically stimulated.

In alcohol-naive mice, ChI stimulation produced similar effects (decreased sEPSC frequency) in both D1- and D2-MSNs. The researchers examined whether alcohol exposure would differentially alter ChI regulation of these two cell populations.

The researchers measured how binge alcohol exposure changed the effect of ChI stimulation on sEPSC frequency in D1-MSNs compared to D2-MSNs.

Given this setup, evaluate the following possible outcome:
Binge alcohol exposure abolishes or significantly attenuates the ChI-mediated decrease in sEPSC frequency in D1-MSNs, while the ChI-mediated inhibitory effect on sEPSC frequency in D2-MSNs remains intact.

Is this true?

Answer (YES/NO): NO